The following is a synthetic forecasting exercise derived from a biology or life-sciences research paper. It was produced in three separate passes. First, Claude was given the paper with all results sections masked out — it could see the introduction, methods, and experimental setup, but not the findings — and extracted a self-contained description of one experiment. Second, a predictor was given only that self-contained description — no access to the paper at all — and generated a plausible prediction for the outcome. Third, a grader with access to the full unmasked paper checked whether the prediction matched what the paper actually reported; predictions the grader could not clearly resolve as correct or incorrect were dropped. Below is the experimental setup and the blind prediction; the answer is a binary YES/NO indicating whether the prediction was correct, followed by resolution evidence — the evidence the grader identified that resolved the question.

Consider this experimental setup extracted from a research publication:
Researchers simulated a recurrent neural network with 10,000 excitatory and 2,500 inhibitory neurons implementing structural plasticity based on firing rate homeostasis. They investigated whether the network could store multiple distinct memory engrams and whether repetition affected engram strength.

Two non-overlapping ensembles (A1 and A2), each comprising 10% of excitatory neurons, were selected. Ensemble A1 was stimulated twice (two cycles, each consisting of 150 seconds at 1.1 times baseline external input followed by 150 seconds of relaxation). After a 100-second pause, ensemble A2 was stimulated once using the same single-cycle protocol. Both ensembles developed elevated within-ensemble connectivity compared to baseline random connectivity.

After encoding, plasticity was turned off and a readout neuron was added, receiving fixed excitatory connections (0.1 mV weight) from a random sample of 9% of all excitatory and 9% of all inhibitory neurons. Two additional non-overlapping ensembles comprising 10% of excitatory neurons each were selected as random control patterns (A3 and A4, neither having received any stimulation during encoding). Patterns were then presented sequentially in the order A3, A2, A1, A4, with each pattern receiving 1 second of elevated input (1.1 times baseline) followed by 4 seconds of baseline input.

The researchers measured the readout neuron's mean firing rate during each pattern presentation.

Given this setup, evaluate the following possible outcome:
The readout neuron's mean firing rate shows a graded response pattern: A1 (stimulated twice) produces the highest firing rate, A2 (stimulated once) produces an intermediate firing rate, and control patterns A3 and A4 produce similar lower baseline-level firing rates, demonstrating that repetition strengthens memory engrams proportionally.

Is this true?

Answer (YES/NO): YES